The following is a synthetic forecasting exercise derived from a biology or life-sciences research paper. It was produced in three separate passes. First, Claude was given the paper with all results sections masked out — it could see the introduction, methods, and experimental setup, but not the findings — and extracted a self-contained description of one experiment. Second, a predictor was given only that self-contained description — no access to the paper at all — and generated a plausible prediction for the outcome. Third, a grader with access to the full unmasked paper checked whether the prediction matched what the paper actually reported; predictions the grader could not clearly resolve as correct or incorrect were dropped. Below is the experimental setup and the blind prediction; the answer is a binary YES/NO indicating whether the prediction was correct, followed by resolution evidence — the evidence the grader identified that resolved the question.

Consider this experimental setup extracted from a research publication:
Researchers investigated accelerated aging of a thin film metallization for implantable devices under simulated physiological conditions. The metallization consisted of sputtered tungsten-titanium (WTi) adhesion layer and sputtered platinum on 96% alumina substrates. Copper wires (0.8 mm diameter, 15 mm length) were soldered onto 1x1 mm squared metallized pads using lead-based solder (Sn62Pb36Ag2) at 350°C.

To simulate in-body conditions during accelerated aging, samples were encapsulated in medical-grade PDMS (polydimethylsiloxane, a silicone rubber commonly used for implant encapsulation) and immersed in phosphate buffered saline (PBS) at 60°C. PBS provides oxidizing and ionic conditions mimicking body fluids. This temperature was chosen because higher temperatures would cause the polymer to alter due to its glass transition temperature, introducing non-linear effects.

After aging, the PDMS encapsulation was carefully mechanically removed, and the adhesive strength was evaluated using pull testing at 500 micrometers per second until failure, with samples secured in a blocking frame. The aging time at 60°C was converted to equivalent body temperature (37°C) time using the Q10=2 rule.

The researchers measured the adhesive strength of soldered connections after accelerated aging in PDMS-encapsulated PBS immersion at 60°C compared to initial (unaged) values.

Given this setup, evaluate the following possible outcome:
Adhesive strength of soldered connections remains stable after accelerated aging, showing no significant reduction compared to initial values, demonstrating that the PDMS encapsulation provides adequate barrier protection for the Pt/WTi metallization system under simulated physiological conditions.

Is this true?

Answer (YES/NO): YES